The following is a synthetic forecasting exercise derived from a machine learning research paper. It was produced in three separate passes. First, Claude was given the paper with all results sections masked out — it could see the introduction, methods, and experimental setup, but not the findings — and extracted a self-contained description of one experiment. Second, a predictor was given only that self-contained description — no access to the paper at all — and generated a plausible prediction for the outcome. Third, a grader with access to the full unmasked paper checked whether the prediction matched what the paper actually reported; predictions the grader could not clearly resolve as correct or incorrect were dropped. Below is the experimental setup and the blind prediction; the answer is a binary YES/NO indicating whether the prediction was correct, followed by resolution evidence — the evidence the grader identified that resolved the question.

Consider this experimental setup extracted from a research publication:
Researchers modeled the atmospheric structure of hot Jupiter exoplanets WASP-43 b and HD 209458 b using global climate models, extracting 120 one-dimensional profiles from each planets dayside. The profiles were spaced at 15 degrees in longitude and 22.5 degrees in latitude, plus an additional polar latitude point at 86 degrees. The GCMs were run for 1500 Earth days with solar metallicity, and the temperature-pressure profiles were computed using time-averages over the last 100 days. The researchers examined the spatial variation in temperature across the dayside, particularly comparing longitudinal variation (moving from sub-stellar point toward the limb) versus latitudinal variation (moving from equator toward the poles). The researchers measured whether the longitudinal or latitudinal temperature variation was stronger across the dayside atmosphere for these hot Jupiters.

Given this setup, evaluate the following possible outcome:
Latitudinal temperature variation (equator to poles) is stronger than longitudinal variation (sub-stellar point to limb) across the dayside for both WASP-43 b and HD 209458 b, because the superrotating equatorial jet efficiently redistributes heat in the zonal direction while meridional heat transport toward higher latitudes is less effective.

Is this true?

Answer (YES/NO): NO